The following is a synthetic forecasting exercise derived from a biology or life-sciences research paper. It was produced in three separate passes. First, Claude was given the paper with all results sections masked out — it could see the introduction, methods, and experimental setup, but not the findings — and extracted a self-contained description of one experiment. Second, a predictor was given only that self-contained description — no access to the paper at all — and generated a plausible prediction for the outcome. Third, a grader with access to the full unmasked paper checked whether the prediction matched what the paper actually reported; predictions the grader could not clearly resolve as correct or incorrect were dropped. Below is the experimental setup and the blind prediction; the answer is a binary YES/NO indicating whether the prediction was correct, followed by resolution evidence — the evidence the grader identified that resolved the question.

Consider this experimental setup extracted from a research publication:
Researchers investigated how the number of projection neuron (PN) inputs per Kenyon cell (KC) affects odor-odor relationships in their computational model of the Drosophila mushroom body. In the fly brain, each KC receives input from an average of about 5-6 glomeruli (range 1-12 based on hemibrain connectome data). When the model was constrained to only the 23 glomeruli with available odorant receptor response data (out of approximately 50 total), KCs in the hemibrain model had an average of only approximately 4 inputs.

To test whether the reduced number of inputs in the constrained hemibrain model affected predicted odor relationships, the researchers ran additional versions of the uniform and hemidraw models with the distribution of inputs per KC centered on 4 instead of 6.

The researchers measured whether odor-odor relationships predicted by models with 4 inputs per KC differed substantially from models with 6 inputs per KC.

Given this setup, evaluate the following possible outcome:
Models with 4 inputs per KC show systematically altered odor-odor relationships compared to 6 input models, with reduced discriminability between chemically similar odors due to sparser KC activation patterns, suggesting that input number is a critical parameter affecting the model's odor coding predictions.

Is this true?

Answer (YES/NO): NO